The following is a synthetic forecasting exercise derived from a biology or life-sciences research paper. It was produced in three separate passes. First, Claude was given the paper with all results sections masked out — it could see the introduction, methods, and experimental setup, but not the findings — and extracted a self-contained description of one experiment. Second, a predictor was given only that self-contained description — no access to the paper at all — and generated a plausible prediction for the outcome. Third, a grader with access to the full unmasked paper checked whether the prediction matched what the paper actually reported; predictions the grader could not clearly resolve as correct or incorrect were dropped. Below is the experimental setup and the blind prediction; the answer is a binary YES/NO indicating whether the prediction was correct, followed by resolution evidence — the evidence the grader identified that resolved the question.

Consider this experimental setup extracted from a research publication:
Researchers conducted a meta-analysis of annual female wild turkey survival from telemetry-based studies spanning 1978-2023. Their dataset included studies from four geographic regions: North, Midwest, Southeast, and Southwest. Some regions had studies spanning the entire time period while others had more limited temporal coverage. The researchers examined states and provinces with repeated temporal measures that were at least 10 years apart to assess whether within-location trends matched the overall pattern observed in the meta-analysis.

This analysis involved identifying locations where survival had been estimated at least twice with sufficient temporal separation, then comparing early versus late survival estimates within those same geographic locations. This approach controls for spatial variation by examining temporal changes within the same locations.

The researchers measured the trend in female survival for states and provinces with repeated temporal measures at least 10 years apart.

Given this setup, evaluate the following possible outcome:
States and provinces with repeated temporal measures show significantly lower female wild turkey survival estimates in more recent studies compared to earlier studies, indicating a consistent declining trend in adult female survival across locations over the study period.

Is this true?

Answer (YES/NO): NO